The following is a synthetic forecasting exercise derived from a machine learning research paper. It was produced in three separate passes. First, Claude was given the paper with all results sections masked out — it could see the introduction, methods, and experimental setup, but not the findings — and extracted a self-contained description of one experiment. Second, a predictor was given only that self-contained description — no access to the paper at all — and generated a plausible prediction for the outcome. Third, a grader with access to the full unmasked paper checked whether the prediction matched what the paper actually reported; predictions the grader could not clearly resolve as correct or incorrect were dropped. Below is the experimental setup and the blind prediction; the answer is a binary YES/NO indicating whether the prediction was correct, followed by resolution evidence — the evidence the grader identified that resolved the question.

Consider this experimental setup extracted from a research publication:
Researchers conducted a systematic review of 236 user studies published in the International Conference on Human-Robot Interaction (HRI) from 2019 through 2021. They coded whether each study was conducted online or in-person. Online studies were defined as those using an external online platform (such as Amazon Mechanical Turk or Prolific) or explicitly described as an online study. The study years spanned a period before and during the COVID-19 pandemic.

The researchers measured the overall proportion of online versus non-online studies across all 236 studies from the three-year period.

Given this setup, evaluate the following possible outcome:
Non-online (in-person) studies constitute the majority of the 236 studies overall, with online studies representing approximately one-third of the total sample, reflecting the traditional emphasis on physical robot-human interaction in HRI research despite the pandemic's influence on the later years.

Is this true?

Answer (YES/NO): YES